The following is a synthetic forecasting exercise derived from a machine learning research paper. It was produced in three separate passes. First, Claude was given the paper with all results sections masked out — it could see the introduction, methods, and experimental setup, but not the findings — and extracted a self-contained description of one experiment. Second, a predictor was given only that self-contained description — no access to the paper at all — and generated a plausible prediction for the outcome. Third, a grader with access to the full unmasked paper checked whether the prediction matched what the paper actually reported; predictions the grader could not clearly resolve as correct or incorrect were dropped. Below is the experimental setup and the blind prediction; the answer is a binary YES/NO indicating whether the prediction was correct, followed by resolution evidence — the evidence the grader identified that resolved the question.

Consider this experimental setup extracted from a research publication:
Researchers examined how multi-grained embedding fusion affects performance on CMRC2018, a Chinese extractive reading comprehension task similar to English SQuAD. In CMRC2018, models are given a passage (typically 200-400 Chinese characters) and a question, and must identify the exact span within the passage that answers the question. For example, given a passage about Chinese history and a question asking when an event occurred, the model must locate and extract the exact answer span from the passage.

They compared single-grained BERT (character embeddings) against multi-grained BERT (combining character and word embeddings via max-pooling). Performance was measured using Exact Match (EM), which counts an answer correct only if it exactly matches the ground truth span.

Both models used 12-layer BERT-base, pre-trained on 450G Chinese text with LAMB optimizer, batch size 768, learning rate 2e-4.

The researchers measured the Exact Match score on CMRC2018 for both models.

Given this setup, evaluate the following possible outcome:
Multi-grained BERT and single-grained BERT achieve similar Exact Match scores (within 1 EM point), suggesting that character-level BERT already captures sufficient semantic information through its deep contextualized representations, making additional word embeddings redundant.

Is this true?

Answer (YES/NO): NO